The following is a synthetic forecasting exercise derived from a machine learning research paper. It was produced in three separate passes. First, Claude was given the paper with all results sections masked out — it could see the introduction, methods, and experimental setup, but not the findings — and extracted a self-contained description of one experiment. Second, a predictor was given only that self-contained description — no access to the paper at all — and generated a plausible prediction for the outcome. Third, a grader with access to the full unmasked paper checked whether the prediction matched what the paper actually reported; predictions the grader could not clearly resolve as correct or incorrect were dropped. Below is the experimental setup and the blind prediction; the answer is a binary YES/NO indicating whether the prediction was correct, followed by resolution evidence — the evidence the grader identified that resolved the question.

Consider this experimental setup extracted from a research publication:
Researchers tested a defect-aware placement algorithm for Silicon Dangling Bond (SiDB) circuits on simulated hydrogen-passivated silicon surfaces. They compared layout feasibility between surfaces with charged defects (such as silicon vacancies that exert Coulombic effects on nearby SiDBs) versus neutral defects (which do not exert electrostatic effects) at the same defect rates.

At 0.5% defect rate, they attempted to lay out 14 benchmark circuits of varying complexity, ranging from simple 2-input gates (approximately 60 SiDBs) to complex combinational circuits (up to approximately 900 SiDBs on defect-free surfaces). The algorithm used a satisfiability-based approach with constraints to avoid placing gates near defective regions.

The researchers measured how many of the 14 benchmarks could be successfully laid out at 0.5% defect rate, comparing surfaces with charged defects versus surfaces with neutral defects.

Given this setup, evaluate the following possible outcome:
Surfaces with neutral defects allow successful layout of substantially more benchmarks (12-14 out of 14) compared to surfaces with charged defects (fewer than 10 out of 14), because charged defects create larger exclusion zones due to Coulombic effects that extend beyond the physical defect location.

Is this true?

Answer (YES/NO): NO